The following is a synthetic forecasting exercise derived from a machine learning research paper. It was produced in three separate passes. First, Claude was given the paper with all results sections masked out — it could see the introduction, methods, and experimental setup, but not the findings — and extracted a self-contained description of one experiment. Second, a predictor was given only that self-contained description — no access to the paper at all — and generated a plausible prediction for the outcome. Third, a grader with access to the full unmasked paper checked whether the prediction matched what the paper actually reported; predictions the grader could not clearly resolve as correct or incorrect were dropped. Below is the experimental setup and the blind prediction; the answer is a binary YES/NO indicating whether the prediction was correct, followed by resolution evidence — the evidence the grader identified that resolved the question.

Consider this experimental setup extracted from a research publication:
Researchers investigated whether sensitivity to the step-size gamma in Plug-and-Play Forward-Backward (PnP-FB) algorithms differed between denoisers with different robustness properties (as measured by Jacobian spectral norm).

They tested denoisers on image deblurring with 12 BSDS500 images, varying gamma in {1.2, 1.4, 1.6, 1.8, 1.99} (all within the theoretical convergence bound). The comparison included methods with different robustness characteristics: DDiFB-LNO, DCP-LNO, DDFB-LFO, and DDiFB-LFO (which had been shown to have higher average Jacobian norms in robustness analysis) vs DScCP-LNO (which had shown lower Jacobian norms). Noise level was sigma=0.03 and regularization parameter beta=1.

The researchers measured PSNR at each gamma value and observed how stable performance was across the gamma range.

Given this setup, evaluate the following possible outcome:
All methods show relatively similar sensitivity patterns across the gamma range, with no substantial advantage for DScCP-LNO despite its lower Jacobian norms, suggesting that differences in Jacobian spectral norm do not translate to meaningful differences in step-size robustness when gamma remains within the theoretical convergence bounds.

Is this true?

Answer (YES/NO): NO